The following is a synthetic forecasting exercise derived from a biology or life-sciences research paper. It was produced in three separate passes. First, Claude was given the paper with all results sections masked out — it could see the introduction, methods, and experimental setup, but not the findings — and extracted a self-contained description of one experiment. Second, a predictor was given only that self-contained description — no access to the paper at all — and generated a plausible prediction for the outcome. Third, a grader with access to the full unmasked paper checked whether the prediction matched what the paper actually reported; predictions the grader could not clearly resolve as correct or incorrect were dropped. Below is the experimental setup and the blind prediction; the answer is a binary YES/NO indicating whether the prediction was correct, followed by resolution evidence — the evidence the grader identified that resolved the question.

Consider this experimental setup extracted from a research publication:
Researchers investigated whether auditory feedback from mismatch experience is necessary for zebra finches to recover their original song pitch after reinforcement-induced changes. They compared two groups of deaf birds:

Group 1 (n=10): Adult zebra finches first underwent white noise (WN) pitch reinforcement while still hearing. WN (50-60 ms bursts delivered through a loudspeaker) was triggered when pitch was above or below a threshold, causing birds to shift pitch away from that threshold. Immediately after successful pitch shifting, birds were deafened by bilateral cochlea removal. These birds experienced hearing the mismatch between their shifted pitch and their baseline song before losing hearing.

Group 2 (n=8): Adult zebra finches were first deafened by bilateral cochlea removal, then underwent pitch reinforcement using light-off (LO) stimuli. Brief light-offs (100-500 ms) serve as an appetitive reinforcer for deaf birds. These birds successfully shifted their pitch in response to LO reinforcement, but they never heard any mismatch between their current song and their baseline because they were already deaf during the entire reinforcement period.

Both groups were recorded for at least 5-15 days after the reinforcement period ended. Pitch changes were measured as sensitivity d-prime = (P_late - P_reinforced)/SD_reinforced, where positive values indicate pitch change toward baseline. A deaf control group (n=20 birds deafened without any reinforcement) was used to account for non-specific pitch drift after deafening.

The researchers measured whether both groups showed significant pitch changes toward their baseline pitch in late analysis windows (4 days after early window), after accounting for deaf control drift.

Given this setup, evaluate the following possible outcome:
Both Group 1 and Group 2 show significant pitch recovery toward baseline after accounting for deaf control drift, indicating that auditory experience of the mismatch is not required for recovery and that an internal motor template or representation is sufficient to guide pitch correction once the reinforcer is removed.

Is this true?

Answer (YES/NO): NO